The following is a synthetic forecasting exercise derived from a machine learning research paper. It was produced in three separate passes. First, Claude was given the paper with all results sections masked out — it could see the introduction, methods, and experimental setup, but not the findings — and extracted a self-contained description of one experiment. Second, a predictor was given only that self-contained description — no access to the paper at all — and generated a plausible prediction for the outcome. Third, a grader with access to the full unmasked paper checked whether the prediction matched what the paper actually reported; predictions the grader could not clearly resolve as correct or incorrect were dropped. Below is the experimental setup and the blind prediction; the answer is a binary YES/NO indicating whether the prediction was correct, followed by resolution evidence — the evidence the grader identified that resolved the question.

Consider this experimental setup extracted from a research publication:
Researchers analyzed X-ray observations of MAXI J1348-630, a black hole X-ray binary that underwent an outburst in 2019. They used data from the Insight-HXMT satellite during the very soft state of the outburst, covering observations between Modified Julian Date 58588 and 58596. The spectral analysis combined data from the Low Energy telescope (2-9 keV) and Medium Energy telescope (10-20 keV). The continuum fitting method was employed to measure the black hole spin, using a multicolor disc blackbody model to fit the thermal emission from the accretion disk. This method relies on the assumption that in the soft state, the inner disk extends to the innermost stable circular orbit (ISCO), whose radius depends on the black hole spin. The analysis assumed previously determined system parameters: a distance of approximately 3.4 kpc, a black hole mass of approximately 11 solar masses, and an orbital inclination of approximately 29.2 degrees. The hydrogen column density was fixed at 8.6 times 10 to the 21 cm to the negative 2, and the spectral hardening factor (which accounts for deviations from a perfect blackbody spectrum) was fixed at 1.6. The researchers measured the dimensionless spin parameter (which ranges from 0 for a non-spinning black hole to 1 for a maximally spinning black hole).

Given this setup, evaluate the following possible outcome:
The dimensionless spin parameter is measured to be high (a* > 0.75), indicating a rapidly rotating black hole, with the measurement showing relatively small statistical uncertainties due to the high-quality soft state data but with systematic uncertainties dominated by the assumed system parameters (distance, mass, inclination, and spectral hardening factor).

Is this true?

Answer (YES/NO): NO